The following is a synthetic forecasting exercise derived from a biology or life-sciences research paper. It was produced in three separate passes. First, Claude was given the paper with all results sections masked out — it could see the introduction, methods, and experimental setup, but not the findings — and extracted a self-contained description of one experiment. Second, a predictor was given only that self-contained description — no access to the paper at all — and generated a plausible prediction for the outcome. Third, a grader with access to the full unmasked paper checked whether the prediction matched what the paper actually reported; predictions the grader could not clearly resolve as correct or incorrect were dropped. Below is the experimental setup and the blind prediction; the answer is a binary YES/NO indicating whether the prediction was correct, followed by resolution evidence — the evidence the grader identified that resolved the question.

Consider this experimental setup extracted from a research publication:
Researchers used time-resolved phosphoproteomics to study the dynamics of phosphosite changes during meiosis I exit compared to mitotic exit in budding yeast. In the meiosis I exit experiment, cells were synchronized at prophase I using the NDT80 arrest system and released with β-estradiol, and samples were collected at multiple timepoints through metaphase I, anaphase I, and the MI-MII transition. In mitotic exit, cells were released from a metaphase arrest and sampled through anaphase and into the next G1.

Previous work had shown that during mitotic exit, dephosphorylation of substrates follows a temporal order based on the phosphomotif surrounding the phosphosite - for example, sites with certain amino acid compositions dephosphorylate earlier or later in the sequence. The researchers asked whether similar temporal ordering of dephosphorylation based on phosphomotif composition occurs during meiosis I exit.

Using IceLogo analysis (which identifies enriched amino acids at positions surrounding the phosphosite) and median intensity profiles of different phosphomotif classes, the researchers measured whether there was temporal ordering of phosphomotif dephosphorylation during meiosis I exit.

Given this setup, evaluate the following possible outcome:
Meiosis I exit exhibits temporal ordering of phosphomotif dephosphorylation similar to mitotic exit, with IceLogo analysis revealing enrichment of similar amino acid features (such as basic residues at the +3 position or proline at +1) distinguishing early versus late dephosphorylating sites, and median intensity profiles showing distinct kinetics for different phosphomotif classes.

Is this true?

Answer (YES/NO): NO